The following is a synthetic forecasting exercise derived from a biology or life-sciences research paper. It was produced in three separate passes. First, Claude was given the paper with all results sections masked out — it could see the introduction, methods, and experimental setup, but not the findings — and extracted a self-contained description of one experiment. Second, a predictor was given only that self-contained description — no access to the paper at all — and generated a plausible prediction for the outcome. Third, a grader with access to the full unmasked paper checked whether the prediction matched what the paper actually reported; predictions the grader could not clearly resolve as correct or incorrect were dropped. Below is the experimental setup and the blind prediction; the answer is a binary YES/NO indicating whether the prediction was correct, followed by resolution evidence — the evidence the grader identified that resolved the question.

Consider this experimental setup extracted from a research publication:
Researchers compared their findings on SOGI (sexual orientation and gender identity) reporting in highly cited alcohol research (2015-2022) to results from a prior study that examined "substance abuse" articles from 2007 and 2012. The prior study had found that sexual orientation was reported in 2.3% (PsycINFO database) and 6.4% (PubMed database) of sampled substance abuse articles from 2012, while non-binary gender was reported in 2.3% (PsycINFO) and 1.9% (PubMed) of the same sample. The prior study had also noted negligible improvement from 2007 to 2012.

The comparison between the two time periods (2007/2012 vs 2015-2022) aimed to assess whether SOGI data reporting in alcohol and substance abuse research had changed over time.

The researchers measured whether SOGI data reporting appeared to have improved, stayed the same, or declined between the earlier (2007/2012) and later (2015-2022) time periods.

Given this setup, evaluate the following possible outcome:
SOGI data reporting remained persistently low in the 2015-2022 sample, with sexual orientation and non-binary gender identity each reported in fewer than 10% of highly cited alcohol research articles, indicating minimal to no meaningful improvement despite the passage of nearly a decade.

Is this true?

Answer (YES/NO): YES